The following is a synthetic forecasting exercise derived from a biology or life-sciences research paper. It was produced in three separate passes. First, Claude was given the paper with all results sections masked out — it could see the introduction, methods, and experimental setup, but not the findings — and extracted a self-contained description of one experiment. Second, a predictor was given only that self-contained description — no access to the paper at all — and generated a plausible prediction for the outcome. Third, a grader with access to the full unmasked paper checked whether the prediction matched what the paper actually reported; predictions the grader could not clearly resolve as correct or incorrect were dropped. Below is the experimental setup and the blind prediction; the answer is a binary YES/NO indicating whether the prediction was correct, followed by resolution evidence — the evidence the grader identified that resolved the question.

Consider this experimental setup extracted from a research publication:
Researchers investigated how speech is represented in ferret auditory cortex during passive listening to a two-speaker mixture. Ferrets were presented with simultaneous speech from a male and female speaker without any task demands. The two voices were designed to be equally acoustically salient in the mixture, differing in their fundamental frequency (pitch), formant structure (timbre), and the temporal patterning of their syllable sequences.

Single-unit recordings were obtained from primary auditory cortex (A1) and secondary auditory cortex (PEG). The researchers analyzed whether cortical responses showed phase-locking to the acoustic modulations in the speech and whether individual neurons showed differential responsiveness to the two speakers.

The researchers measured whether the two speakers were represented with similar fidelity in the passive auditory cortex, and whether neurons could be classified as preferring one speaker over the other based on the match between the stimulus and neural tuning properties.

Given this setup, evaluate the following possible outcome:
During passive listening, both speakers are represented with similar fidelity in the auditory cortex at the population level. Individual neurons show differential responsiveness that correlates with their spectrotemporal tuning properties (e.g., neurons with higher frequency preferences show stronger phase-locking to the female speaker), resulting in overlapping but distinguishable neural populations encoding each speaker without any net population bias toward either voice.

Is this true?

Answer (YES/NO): YES